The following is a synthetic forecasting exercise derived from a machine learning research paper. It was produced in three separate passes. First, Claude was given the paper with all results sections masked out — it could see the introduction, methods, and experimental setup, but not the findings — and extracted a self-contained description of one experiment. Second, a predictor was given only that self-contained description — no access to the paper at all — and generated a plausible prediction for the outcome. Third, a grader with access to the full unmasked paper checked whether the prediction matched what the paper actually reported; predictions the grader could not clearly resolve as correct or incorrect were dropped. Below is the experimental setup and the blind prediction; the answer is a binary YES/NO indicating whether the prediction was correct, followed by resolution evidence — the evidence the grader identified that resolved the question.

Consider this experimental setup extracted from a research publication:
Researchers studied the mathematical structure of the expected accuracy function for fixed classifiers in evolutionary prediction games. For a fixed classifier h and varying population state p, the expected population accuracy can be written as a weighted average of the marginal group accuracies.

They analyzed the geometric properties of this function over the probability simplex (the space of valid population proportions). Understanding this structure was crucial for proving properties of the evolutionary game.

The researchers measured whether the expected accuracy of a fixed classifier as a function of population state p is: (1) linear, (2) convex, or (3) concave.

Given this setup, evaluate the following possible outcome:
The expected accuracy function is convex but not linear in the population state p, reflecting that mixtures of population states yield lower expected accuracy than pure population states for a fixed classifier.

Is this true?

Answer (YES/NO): NO